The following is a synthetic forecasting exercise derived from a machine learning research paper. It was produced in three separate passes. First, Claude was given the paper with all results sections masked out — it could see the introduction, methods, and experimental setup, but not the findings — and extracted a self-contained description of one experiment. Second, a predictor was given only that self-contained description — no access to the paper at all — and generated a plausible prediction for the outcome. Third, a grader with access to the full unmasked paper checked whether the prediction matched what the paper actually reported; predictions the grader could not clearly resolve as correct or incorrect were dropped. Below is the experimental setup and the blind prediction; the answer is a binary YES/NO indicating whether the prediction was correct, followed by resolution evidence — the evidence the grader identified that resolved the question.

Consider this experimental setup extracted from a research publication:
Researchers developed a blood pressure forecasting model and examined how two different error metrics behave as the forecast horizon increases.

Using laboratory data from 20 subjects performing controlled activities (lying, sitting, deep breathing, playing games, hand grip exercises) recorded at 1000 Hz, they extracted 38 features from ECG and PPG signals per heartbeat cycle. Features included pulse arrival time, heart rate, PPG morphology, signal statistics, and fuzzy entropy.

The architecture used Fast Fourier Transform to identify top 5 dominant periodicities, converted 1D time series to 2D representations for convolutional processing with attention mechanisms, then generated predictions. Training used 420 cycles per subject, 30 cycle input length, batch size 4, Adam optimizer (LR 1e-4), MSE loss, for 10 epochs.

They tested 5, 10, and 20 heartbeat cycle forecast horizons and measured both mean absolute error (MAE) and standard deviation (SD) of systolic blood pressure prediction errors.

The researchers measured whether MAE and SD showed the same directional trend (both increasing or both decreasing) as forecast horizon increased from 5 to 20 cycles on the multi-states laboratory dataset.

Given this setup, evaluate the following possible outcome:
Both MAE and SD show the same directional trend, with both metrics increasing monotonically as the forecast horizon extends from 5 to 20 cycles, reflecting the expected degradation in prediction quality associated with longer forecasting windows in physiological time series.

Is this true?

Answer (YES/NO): NO